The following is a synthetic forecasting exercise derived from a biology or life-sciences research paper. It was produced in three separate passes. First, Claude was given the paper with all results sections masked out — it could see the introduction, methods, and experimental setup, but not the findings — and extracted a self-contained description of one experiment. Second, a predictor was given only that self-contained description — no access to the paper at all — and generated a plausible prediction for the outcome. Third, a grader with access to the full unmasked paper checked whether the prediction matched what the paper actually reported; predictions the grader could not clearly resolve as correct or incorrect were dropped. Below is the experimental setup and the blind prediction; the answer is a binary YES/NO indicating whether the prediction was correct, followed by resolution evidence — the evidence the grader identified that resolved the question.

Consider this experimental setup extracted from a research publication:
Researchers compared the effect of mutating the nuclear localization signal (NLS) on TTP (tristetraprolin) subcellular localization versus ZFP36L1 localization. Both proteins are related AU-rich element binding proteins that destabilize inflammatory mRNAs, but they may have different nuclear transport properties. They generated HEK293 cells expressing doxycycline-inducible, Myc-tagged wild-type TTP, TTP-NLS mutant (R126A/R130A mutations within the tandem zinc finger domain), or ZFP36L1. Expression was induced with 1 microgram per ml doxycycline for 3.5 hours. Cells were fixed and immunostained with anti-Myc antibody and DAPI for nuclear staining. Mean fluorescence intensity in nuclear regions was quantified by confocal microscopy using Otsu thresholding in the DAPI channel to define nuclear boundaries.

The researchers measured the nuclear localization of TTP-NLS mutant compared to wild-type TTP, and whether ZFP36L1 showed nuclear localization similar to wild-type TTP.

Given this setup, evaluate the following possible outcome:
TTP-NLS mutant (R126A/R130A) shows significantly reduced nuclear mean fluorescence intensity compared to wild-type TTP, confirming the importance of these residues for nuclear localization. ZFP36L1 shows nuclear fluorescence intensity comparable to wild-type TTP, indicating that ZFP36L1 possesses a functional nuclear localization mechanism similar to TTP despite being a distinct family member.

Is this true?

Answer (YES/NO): YES